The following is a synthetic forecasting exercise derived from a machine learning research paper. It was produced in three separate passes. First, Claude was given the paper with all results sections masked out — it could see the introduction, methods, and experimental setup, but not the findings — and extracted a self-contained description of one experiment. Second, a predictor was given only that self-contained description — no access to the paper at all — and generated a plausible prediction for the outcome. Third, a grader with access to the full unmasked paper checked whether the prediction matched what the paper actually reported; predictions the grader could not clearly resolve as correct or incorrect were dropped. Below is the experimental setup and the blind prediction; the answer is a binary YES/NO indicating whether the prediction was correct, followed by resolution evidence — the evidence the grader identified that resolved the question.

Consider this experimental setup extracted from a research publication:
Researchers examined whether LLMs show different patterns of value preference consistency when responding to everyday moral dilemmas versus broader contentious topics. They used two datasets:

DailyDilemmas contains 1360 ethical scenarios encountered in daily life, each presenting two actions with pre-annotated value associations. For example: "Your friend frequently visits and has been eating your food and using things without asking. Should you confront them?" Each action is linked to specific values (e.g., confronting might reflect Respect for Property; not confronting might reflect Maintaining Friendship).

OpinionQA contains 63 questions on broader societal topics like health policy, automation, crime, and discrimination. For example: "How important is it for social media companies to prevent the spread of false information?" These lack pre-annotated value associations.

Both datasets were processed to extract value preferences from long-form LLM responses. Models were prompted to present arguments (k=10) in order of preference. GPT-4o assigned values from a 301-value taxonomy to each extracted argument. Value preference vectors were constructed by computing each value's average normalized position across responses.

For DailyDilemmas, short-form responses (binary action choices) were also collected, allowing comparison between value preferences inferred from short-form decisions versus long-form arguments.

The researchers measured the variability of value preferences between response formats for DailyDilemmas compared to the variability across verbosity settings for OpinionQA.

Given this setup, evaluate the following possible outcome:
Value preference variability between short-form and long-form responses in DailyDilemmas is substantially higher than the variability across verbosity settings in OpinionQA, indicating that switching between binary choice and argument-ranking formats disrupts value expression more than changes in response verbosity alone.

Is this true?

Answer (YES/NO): NO